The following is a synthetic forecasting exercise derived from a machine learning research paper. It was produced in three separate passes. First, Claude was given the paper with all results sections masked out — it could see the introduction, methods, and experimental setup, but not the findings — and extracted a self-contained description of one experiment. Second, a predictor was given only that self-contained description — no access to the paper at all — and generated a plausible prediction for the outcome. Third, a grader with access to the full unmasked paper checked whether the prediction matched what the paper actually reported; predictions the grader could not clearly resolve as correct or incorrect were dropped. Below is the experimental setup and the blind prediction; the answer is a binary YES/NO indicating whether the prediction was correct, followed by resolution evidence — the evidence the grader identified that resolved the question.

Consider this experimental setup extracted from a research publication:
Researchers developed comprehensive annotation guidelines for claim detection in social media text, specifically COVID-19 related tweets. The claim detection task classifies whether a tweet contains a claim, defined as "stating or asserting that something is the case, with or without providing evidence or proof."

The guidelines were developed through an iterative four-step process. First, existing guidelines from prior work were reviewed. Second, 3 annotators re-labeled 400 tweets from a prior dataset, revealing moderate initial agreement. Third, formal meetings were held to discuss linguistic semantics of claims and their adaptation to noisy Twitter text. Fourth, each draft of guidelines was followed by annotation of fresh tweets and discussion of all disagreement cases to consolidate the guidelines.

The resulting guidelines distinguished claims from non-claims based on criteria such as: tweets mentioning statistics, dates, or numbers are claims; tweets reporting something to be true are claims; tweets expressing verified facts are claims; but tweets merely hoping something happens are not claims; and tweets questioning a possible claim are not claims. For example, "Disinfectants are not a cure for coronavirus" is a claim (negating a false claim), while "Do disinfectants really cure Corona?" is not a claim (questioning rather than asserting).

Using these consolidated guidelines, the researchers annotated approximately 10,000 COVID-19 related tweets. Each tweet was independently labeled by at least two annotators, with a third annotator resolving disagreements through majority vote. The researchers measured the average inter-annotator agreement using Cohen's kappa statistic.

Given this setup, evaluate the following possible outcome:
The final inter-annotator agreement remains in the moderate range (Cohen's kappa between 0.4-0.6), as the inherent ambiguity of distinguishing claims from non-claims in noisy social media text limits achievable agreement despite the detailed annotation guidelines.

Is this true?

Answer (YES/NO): NO